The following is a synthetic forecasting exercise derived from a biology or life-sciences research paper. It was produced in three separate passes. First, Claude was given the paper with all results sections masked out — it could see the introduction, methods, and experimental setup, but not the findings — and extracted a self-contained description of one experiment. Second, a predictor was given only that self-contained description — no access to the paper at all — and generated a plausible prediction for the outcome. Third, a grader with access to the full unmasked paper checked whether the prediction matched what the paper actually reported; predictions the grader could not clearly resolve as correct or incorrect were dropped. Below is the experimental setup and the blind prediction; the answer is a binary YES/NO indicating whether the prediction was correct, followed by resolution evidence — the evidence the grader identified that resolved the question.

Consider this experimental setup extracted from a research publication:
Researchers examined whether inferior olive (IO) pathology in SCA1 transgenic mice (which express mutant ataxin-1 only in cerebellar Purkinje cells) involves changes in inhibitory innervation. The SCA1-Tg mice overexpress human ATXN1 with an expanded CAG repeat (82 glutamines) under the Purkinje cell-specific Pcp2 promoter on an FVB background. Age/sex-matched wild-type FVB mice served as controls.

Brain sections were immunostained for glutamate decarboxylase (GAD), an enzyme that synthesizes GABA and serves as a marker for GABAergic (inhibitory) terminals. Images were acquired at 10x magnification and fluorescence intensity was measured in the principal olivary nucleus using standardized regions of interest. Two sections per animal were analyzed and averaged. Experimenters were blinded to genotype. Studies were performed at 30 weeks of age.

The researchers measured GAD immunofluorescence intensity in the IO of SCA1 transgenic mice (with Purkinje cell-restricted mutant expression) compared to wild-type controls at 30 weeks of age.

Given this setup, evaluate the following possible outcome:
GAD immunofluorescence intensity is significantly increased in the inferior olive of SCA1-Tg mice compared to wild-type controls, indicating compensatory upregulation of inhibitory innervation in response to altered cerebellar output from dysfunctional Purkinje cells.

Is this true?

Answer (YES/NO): NO